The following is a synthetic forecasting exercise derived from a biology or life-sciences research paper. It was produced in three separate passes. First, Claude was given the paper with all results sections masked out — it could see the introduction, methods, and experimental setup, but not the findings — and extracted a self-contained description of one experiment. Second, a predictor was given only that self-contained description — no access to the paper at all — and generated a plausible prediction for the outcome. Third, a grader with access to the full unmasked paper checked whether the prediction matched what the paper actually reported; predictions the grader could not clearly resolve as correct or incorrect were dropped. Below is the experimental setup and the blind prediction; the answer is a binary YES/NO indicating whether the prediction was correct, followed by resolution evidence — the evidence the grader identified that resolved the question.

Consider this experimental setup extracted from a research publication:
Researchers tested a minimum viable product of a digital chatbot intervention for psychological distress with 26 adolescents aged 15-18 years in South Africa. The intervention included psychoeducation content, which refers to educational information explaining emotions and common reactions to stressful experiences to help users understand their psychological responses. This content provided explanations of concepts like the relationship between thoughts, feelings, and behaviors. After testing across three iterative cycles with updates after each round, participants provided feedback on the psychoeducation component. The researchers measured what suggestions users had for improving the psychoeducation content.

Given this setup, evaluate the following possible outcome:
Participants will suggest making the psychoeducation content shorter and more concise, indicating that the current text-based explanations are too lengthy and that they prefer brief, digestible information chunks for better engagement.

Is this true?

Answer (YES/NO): NO